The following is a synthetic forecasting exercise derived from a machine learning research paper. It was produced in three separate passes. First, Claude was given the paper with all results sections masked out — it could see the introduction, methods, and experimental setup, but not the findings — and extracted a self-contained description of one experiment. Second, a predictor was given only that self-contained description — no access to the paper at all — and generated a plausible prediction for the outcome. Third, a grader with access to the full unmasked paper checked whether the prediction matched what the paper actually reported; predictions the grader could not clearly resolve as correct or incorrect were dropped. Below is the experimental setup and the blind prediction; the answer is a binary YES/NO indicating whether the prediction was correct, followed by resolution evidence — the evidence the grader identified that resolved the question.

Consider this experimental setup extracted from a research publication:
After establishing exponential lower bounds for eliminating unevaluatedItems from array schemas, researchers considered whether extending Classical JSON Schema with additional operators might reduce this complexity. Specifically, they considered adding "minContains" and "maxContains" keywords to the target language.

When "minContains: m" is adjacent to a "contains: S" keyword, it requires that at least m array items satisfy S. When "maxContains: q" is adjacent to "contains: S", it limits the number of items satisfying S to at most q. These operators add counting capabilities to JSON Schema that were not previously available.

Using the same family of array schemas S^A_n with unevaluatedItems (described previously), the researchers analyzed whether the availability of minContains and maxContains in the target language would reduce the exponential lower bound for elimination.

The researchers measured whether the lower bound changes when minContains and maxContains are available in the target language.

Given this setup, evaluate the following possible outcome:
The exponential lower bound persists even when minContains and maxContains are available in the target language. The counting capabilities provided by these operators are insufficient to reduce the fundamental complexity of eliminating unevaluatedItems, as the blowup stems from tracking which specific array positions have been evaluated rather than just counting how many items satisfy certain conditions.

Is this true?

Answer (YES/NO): YES